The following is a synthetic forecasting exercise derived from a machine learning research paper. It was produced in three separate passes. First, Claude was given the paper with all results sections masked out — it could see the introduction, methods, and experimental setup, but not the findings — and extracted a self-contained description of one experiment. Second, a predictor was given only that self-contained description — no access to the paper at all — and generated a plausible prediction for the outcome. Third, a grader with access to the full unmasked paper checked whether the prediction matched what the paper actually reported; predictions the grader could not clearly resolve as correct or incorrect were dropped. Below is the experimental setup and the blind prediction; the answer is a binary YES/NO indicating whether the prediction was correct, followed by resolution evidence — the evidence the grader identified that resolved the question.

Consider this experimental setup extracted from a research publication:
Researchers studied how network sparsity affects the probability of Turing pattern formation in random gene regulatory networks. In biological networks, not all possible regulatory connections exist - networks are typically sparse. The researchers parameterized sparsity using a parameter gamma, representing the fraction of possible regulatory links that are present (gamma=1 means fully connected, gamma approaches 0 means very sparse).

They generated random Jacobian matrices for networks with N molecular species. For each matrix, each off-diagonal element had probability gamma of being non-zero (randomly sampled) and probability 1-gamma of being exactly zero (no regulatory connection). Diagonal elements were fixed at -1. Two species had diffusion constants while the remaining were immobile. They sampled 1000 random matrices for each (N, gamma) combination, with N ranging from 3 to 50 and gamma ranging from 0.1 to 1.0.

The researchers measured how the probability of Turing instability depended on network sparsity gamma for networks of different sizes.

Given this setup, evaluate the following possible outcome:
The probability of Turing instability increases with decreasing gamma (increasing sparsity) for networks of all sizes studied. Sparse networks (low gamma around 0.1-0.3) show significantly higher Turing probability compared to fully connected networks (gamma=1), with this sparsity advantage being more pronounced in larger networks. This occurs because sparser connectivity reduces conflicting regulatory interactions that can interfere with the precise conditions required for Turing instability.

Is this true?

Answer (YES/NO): NO